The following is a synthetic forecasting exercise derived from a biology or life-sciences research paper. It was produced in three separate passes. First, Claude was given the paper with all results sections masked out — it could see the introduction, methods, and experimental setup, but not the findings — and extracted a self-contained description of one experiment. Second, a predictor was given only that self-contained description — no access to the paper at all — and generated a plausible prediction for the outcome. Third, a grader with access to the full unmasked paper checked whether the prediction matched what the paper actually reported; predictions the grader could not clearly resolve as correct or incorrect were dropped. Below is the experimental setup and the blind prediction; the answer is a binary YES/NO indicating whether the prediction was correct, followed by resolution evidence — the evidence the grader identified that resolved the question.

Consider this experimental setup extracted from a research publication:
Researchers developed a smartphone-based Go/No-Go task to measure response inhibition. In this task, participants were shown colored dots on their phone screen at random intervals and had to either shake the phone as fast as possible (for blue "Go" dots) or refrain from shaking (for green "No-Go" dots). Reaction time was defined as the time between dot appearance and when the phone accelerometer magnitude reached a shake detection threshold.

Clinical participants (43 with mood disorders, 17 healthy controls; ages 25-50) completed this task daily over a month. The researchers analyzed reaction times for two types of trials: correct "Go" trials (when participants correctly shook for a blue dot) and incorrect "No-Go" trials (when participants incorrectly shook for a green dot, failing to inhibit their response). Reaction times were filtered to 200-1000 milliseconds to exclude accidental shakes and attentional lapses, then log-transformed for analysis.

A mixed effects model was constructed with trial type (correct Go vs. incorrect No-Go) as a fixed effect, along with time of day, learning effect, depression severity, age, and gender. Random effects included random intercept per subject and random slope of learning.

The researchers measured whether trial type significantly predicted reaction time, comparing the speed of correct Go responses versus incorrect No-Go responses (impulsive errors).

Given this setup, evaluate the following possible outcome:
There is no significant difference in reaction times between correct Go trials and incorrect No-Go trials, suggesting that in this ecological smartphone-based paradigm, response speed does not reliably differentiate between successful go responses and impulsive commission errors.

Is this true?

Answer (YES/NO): NO